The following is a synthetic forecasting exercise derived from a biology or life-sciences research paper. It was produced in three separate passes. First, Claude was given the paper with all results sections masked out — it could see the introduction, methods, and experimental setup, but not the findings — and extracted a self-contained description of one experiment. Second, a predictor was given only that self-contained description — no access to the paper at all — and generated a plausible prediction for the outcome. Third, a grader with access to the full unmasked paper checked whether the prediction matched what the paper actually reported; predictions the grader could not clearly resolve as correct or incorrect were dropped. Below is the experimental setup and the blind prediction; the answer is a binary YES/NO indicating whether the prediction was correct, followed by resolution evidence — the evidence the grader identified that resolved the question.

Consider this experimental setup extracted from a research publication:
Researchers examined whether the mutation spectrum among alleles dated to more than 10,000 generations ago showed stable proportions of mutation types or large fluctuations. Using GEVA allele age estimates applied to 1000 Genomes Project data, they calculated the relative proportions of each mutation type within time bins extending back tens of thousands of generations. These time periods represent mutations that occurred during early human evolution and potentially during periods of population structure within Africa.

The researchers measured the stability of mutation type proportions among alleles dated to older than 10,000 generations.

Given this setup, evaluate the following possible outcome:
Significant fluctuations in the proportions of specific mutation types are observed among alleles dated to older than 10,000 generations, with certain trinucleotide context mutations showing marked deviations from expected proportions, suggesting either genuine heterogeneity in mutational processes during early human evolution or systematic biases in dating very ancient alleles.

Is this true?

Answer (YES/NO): YES